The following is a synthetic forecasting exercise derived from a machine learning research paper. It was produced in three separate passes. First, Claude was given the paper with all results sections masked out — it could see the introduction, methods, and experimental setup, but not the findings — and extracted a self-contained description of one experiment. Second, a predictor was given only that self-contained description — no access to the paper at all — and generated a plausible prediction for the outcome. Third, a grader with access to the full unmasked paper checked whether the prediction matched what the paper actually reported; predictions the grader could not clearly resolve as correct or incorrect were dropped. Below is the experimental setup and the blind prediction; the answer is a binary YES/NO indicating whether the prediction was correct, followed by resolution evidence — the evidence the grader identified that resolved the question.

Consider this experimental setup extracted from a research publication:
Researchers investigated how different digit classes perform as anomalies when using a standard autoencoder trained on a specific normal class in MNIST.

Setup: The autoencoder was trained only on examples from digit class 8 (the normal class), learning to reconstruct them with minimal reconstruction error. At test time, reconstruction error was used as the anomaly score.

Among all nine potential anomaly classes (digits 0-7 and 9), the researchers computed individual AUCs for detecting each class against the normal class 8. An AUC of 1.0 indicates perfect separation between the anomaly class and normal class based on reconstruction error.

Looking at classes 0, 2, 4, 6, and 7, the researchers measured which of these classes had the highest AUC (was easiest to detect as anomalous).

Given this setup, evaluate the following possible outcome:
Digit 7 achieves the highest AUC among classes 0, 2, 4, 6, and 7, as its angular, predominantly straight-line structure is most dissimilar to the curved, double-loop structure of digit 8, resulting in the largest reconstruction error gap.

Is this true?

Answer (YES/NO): NO